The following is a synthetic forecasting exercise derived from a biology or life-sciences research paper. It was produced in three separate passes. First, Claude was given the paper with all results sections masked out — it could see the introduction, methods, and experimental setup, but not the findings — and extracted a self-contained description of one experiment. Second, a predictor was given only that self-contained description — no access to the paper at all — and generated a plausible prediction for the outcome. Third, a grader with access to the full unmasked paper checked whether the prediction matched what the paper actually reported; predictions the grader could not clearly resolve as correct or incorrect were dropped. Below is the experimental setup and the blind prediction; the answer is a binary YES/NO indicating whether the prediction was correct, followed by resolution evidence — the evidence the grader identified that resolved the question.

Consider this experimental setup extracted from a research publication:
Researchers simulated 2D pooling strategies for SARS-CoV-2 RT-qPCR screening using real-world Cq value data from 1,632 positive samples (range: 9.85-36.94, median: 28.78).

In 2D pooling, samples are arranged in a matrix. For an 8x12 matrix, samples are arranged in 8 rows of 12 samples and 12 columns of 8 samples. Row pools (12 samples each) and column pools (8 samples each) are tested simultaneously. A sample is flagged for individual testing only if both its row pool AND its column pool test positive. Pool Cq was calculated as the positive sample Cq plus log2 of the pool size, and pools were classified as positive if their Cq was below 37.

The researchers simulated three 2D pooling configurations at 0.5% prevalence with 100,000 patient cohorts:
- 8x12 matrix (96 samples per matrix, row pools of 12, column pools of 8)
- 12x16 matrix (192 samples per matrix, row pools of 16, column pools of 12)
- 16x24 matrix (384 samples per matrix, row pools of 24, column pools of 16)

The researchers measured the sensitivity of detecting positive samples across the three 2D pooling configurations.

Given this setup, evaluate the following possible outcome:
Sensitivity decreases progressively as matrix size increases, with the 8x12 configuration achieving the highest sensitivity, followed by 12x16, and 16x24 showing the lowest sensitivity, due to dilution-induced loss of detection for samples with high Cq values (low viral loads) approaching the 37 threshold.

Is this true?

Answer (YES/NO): YES